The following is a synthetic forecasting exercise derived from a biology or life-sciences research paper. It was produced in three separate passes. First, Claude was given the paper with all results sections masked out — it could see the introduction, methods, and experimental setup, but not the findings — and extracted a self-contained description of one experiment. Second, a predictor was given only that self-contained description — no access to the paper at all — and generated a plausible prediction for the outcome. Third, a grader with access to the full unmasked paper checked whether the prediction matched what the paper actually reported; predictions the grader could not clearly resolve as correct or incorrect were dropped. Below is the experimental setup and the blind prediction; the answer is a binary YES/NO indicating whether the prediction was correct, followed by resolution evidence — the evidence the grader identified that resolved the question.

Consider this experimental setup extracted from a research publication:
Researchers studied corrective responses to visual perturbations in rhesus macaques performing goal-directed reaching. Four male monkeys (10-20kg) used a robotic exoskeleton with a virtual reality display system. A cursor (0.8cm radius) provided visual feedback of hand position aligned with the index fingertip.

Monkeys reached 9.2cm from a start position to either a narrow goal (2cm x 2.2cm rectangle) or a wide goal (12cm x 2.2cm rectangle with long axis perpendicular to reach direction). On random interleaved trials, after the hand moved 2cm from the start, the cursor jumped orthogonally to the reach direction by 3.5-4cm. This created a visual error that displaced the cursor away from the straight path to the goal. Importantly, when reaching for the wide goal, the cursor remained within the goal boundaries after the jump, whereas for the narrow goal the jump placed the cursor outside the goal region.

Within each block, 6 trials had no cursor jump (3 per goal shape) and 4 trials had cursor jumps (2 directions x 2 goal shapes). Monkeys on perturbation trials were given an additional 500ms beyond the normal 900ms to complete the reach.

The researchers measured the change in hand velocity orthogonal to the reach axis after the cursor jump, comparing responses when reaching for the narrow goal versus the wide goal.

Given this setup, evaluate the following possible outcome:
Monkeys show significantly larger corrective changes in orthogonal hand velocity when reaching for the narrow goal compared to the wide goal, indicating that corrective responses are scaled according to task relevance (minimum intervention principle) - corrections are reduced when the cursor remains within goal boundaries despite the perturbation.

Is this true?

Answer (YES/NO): YES